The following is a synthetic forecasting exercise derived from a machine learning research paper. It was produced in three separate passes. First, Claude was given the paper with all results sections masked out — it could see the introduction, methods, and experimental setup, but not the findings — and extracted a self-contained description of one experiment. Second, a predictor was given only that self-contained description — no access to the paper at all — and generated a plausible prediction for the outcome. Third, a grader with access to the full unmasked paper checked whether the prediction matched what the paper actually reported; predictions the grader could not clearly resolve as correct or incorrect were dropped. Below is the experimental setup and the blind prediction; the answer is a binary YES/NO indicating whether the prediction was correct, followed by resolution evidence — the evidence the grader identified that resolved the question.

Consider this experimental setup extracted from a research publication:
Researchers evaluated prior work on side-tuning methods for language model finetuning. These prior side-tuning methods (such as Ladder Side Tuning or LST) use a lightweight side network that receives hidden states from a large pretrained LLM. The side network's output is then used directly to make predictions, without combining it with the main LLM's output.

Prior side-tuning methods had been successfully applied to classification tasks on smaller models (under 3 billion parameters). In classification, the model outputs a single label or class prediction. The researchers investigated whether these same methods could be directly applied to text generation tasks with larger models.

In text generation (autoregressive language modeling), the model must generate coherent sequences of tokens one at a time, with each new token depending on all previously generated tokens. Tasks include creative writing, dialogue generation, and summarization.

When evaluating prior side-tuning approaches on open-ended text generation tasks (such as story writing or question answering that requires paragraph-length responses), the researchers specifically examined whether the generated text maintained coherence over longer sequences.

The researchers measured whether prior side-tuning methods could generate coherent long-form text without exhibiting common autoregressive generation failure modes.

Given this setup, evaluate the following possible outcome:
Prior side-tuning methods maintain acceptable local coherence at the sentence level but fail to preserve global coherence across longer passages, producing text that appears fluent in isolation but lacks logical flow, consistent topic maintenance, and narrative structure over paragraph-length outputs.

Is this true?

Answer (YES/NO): NO